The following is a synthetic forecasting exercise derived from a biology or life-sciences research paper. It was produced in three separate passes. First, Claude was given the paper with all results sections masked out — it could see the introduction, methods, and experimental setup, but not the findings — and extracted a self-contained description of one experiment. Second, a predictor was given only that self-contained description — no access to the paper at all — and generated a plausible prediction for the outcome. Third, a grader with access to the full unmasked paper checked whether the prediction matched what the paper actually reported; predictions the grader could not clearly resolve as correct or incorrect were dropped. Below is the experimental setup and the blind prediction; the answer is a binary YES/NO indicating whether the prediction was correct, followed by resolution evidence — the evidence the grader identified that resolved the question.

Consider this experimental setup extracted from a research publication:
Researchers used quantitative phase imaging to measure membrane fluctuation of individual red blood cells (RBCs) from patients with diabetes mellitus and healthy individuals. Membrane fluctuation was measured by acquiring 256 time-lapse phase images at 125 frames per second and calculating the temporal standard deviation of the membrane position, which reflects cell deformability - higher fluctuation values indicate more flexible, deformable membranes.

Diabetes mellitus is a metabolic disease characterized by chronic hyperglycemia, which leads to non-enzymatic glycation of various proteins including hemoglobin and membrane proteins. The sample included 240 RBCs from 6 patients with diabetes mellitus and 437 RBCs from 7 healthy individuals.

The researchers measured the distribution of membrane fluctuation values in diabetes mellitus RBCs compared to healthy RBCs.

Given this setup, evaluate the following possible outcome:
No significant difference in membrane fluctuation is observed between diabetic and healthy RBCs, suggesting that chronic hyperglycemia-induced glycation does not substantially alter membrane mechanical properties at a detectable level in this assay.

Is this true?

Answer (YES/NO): NO